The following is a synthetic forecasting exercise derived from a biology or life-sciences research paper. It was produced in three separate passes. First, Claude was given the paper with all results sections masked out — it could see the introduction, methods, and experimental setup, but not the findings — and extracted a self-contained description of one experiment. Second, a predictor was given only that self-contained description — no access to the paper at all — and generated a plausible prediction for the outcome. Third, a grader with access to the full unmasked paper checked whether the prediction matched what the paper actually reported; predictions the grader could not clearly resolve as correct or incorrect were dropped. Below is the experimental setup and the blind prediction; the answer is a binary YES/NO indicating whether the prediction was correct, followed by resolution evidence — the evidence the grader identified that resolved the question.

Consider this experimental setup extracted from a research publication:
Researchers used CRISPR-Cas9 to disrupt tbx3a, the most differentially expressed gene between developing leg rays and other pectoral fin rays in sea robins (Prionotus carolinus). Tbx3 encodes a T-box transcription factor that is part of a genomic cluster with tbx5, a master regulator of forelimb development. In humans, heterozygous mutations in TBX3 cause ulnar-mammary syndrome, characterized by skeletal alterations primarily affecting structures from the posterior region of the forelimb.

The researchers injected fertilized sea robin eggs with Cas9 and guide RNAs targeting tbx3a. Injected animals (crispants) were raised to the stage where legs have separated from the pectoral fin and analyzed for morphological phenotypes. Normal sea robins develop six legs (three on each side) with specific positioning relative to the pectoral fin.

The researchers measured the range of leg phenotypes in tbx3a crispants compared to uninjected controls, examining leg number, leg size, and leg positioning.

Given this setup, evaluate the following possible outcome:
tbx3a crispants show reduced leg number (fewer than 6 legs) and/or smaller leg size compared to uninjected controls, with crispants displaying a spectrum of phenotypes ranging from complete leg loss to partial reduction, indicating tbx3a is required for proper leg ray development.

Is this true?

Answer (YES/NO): NO